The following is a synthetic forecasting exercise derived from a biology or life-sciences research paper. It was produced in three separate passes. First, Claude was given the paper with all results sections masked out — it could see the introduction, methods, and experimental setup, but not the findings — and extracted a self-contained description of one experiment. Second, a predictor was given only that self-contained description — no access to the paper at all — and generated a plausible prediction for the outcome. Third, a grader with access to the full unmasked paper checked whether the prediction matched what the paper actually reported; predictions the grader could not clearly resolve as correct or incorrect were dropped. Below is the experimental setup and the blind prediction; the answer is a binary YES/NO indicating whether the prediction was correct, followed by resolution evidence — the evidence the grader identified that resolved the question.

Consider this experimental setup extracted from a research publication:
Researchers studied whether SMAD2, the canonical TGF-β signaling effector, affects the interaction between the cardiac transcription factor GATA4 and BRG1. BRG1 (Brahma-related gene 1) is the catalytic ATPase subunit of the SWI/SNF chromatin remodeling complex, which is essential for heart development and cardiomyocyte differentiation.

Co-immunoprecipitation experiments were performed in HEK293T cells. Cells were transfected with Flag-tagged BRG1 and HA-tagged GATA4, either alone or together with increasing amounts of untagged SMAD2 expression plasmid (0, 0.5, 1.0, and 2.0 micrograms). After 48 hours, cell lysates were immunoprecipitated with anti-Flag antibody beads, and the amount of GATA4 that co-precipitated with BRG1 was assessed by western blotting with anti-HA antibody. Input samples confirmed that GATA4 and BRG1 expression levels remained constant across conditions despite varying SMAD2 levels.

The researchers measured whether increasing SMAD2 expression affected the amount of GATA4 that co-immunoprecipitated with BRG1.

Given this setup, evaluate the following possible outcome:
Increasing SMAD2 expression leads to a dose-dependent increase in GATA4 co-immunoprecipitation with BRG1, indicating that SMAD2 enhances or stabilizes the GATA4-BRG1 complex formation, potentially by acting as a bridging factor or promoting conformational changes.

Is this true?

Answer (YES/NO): NO